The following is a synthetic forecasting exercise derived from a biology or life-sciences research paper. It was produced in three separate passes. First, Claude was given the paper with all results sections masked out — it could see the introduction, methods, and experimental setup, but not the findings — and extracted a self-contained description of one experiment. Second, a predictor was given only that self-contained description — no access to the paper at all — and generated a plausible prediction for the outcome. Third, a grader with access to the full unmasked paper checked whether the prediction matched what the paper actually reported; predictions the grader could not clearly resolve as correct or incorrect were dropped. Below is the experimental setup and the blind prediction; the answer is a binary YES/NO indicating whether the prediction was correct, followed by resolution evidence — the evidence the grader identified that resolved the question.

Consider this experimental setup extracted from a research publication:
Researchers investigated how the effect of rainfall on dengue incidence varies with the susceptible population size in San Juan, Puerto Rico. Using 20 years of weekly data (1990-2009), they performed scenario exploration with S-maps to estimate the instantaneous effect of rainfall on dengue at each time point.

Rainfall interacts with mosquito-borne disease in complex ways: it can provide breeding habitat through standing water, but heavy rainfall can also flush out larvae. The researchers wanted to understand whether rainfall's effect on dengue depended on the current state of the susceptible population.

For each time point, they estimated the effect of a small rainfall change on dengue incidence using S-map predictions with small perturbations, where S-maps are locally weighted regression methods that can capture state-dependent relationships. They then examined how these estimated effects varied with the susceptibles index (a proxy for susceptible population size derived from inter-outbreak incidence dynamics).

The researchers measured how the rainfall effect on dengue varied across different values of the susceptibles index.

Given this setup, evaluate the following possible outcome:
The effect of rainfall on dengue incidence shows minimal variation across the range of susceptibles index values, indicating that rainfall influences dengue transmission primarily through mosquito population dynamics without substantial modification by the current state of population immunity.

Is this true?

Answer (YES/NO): NO